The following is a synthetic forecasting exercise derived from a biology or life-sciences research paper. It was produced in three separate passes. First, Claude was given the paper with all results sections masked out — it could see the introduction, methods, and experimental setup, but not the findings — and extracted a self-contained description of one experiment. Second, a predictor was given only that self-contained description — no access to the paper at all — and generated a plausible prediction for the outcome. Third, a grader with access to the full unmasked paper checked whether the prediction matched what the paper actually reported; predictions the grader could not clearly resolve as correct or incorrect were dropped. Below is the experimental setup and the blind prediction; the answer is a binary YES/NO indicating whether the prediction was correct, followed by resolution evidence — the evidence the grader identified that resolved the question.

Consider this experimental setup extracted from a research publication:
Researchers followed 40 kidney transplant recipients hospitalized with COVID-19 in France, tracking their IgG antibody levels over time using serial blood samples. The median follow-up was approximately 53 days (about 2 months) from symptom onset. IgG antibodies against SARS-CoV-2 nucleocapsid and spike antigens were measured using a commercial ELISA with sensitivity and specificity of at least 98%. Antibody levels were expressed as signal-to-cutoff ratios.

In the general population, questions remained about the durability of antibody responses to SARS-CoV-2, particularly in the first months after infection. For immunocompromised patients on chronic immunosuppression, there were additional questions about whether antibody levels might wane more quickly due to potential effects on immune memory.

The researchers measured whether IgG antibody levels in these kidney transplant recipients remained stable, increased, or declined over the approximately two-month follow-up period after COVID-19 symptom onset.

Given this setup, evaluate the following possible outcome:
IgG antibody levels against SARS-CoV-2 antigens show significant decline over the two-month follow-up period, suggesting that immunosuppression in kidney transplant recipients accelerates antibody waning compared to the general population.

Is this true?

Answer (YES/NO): NO